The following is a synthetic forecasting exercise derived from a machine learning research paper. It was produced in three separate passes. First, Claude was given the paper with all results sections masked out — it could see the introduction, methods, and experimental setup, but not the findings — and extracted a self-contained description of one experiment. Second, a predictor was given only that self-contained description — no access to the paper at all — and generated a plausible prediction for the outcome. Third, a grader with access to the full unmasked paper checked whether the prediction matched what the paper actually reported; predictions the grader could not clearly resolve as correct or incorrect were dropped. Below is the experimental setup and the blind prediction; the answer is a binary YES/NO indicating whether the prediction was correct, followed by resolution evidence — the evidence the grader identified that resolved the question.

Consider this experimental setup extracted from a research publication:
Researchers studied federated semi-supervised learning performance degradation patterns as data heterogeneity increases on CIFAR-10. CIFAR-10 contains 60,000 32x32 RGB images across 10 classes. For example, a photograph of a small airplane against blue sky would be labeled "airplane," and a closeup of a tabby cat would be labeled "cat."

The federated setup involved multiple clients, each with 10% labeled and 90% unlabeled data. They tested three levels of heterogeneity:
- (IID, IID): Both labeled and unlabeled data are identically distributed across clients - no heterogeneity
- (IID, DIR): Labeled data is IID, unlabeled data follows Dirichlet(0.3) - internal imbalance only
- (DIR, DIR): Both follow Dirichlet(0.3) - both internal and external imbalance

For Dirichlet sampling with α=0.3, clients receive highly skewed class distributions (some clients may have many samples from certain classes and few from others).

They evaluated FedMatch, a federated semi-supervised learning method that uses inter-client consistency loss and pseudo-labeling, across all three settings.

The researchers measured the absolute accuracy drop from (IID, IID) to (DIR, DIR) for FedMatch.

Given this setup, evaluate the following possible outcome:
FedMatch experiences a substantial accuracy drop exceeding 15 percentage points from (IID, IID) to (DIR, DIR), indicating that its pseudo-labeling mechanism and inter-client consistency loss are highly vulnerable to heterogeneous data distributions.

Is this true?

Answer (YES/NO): NO